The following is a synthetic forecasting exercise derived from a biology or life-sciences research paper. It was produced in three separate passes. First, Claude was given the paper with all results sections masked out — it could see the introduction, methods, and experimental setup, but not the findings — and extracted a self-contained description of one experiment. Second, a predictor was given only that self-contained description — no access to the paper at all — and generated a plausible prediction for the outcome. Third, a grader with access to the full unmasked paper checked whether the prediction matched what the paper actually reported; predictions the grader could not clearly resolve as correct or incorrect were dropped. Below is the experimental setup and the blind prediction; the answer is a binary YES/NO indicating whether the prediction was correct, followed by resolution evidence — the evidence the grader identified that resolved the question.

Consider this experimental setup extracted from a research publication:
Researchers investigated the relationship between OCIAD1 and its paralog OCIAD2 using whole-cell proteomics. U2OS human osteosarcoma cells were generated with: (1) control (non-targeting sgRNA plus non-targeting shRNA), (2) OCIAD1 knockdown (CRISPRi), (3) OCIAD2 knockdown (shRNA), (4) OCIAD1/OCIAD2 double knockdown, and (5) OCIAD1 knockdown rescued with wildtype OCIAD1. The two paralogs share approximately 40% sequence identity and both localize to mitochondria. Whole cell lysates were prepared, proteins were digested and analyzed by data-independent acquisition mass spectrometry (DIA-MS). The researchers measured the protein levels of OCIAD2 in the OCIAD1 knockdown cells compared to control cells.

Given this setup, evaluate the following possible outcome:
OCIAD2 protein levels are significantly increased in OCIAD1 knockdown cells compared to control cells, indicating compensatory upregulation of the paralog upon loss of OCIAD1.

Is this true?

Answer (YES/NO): NO